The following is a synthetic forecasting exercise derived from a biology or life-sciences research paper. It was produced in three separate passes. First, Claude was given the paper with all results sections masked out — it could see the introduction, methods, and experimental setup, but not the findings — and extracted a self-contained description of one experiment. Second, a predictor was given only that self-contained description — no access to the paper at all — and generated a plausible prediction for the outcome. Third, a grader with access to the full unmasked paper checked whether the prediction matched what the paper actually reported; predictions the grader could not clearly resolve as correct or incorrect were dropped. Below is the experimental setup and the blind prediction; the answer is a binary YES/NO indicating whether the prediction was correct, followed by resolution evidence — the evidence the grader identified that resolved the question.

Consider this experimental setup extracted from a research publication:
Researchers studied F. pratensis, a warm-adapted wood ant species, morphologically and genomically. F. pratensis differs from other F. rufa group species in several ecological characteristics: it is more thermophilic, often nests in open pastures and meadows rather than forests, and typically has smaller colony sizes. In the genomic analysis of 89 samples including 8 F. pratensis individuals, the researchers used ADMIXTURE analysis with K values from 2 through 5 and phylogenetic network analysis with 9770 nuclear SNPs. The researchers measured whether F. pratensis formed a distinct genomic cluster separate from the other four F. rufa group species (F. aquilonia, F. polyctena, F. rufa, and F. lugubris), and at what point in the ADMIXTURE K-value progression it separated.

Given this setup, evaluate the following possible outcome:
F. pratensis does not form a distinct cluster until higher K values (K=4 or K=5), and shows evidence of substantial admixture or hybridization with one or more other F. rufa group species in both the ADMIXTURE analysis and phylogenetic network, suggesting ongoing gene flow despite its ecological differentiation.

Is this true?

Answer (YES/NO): NO